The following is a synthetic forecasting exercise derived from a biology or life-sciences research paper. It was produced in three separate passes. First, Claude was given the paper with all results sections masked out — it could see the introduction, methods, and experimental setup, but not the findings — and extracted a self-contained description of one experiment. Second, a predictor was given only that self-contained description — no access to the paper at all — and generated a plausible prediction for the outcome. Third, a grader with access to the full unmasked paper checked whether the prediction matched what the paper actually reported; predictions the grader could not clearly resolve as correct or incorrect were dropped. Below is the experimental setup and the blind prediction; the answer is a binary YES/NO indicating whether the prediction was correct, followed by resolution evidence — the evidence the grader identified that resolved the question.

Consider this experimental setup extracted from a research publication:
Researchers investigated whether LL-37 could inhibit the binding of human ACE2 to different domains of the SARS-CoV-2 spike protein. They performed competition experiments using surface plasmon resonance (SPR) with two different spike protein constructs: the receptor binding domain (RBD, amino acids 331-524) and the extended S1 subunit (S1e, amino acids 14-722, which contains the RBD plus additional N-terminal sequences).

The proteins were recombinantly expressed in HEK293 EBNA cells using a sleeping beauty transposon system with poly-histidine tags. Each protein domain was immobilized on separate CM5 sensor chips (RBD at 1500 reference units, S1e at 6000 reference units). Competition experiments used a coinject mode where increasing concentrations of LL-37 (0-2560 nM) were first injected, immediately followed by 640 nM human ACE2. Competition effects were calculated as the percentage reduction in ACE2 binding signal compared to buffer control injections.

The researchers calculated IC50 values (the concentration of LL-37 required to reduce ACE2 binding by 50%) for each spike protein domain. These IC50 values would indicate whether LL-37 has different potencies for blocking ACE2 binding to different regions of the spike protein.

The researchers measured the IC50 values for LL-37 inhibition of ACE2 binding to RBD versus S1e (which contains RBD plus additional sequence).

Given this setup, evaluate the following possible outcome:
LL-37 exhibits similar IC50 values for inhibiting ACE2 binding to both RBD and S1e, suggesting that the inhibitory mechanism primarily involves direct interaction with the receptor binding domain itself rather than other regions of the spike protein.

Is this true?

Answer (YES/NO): NO